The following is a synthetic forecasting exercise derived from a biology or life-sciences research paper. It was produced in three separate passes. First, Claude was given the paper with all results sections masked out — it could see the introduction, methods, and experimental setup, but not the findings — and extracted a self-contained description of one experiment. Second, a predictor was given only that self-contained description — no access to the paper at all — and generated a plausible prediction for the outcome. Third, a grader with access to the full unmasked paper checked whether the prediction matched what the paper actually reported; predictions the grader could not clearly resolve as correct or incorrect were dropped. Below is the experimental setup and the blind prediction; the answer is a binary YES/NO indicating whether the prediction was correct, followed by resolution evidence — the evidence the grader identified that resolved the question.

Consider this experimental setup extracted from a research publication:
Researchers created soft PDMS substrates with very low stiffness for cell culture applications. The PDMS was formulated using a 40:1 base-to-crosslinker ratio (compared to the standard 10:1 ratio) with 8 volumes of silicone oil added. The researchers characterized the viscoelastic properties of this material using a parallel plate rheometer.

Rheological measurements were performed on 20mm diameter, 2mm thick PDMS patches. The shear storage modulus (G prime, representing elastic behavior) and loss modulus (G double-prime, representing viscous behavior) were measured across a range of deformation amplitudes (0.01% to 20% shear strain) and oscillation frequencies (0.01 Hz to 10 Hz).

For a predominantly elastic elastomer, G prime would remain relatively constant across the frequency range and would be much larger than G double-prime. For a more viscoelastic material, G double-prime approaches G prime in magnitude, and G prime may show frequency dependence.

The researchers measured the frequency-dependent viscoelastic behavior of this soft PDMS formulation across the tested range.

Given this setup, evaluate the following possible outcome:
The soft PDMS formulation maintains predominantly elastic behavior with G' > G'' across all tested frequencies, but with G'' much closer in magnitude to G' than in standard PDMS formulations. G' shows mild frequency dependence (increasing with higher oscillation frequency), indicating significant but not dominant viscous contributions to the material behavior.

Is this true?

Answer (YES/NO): NO